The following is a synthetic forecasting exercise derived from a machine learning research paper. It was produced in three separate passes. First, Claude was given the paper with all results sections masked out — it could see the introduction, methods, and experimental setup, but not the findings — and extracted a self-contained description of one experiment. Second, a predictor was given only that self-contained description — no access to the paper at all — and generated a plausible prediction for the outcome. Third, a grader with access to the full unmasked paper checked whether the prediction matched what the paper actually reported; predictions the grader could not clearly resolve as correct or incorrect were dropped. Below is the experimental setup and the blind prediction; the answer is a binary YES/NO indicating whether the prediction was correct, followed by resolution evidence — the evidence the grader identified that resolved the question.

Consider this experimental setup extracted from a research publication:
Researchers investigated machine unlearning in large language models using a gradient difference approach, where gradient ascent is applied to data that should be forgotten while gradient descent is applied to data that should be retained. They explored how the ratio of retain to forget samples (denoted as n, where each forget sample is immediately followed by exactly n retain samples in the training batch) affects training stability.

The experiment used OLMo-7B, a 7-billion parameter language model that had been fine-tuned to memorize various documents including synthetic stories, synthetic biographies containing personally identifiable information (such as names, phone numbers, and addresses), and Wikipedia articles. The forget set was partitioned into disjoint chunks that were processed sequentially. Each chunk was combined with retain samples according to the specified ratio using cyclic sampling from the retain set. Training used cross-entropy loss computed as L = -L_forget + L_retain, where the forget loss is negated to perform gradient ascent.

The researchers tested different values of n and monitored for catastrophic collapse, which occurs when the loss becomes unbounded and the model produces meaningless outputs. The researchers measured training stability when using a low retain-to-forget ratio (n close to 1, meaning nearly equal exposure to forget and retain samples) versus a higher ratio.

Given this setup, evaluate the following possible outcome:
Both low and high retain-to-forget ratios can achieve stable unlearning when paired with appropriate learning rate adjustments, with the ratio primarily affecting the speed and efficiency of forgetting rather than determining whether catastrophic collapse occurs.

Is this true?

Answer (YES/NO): NO